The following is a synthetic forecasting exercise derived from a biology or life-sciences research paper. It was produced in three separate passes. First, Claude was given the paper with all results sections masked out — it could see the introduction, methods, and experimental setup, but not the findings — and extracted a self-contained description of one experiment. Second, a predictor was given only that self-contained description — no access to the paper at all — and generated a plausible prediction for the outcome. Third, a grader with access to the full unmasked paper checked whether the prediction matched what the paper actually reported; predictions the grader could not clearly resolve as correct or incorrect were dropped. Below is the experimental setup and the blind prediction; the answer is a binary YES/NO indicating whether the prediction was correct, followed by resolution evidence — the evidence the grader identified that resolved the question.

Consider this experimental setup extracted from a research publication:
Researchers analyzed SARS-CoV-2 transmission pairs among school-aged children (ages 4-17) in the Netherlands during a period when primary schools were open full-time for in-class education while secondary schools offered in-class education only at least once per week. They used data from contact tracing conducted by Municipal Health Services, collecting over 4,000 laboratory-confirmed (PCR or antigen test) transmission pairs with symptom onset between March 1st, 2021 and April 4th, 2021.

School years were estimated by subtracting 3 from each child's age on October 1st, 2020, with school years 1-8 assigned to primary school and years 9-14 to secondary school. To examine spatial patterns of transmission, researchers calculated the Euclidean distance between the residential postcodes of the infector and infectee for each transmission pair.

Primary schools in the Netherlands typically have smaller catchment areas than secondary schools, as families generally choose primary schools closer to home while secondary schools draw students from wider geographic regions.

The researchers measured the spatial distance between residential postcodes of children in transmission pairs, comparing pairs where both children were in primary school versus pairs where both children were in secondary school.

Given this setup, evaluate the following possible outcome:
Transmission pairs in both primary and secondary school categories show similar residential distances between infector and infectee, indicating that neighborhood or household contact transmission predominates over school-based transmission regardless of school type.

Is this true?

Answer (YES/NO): NO